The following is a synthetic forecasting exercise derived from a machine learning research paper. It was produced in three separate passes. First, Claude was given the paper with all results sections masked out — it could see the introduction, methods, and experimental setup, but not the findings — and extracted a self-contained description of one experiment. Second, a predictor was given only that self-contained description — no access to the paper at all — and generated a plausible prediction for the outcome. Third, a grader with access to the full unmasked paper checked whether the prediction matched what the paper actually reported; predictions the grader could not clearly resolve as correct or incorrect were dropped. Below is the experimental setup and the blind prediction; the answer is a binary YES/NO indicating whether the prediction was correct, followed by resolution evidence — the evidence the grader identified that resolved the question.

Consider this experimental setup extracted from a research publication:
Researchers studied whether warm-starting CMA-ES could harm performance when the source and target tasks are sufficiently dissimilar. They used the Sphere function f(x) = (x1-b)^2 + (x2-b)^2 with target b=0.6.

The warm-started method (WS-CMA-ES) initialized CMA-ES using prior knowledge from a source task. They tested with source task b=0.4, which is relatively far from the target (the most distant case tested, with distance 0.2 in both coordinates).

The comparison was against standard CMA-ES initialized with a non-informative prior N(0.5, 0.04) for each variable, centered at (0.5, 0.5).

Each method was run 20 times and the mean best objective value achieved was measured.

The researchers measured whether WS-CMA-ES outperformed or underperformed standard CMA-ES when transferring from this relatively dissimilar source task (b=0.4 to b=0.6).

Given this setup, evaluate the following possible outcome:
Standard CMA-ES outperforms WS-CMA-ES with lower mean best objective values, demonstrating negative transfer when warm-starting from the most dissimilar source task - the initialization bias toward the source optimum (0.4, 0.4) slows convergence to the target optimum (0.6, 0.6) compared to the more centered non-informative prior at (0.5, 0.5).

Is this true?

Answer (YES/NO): YES